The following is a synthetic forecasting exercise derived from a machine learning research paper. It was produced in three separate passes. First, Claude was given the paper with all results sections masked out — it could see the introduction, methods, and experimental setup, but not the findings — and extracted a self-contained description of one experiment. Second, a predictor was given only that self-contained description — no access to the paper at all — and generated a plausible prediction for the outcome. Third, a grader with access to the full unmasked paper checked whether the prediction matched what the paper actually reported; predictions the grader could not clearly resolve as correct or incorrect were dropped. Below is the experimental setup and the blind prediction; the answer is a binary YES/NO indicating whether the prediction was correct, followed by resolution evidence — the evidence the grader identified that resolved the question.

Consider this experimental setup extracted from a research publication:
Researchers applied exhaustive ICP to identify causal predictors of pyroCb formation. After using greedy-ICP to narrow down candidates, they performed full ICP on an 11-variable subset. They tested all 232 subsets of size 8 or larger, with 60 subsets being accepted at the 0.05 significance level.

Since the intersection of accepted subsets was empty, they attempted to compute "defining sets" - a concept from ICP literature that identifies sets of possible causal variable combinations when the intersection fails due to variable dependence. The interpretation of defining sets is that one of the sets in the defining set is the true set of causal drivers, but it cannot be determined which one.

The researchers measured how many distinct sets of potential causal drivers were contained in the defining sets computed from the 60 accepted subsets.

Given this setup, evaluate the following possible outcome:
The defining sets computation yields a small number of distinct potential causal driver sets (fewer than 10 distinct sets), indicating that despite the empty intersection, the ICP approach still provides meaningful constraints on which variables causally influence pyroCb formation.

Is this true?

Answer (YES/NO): NO